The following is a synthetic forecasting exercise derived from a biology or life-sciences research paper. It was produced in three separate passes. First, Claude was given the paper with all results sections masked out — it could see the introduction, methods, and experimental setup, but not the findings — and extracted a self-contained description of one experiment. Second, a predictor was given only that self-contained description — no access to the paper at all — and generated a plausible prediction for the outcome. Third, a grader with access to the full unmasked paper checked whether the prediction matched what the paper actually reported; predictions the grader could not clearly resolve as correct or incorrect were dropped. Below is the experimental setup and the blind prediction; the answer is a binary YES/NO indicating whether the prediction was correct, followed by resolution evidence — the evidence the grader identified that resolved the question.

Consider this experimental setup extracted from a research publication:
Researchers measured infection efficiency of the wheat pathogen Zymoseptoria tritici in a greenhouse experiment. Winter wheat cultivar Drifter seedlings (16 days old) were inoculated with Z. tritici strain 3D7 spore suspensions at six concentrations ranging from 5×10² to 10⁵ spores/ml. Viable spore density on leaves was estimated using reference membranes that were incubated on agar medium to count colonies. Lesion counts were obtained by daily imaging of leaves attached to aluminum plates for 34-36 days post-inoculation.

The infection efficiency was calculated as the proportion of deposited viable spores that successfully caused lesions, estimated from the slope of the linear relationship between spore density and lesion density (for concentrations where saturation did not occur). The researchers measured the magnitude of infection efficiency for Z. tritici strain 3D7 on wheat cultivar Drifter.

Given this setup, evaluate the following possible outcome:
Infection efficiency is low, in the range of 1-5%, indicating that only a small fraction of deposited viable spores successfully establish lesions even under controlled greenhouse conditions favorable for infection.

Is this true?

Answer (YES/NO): YES